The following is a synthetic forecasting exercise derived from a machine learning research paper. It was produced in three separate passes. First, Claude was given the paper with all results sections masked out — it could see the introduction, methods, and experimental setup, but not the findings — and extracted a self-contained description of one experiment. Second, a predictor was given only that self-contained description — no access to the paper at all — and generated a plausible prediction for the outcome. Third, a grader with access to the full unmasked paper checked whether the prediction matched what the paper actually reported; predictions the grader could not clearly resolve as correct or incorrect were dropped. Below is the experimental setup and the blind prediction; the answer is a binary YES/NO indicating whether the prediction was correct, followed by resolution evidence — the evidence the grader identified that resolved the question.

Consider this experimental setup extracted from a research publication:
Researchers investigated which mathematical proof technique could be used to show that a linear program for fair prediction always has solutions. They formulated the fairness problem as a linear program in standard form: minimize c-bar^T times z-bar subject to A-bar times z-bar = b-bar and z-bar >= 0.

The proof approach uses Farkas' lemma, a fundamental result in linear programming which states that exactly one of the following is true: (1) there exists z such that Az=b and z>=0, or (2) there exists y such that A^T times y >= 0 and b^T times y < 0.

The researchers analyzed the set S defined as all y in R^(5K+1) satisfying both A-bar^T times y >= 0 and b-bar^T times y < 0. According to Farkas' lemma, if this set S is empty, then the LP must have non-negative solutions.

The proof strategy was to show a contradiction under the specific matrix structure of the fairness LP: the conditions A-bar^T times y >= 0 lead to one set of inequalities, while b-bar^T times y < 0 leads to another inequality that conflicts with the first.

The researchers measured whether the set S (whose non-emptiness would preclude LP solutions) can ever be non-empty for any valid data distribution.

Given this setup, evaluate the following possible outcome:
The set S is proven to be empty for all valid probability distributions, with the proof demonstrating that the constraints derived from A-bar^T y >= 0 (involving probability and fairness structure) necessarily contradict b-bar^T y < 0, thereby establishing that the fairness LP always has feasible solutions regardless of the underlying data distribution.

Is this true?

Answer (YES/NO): YES